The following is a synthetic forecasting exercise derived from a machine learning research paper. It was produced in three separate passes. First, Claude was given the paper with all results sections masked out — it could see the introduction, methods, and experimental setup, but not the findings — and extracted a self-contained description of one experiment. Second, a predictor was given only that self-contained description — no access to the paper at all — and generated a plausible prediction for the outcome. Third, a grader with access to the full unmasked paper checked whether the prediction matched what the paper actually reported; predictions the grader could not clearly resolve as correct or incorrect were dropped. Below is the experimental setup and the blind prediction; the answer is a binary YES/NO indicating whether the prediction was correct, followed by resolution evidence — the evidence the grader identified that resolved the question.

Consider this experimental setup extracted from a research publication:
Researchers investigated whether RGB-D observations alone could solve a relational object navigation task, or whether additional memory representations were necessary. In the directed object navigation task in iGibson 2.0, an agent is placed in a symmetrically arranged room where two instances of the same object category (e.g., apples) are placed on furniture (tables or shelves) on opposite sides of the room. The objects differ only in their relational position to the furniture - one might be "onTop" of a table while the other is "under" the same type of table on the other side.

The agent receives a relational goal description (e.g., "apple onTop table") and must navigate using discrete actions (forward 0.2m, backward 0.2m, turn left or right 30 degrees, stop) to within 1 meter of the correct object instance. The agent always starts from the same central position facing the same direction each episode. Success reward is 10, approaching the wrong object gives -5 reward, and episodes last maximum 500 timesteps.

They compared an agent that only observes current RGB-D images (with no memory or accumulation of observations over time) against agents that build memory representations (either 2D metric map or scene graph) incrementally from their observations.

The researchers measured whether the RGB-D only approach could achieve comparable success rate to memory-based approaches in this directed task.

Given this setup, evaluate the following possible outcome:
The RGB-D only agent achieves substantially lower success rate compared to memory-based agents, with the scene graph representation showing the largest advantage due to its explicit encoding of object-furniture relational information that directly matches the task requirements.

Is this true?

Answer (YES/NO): NO